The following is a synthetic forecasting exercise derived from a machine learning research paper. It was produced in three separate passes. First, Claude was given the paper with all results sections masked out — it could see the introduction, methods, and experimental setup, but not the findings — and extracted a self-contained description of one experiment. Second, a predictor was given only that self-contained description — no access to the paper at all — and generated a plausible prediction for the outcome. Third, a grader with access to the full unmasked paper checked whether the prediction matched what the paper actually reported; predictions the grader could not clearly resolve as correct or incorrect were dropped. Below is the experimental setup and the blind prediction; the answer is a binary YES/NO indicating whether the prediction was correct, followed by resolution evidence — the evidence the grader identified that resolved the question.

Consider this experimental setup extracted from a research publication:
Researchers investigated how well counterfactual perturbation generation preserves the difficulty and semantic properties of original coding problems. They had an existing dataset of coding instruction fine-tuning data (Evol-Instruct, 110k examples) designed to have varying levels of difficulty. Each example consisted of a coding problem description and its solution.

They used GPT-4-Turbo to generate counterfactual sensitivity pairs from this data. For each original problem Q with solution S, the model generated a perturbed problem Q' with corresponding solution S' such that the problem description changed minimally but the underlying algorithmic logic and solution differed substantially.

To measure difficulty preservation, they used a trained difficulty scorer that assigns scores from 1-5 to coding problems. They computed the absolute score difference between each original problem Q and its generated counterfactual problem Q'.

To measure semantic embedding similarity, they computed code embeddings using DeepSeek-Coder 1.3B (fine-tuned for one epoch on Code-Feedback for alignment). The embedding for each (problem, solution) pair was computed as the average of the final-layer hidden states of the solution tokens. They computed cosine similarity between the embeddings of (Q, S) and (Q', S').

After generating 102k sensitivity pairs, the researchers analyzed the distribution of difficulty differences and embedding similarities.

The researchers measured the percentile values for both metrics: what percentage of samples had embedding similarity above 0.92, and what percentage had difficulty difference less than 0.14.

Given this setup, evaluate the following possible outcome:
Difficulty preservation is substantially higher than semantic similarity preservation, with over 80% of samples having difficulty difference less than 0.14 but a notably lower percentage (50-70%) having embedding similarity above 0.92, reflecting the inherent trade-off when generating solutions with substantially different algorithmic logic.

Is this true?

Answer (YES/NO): NO